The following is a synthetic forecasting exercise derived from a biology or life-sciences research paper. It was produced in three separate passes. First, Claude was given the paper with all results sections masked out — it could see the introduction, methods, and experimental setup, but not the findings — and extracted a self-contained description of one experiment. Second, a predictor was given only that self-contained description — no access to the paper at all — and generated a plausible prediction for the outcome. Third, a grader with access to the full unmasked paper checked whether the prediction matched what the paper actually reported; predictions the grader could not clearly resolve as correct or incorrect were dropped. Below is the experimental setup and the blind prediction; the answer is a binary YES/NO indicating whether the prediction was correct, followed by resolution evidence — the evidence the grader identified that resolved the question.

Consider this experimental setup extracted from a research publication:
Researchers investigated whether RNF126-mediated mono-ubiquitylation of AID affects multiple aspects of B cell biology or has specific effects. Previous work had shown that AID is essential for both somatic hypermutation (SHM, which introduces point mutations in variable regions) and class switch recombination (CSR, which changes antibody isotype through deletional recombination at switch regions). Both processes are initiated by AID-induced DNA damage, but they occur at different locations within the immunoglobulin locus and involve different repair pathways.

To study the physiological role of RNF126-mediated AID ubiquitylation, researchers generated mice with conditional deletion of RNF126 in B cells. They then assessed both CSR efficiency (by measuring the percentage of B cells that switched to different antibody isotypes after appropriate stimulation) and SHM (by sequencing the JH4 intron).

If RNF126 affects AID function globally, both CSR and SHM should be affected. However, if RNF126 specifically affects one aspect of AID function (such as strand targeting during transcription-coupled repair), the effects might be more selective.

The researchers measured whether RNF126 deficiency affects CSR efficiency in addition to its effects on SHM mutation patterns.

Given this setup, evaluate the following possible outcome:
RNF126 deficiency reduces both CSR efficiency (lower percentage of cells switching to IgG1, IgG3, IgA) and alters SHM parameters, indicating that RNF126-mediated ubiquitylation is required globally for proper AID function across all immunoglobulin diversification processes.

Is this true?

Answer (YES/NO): NO